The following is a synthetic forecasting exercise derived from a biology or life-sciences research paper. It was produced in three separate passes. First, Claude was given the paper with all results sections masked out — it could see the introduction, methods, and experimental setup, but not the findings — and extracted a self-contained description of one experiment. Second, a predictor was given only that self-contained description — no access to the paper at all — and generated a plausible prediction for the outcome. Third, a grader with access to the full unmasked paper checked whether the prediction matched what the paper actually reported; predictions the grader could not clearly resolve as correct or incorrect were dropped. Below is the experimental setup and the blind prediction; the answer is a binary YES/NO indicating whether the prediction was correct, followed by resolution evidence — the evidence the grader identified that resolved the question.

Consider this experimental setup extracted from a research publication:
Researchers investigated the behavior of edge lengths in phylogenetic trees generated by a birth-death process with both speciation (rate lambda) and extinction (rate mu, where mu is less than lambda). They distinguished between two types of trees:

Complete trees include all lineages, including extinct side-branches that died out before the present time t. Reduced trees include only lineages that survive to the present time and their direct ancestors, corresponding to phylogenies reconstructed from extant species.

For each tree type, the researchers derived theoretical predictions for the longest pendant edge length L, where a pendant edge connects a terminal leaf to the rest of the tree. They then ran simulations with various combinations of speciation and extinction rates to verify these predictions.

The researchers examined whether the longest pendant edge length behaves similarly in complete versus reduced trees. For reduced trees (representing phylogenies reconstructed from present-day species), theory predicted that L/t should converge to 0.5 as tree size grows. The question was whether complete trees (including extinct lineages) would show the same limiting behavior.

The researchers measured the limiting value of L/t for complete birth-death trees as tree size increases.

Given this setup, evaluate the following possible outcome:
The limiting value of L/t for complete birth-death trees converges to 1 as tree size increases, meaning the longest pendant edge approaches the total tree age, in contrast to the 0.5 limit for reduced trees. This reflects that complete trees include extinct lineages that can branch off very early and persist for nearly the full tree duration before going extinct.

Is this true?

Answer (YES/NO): NO